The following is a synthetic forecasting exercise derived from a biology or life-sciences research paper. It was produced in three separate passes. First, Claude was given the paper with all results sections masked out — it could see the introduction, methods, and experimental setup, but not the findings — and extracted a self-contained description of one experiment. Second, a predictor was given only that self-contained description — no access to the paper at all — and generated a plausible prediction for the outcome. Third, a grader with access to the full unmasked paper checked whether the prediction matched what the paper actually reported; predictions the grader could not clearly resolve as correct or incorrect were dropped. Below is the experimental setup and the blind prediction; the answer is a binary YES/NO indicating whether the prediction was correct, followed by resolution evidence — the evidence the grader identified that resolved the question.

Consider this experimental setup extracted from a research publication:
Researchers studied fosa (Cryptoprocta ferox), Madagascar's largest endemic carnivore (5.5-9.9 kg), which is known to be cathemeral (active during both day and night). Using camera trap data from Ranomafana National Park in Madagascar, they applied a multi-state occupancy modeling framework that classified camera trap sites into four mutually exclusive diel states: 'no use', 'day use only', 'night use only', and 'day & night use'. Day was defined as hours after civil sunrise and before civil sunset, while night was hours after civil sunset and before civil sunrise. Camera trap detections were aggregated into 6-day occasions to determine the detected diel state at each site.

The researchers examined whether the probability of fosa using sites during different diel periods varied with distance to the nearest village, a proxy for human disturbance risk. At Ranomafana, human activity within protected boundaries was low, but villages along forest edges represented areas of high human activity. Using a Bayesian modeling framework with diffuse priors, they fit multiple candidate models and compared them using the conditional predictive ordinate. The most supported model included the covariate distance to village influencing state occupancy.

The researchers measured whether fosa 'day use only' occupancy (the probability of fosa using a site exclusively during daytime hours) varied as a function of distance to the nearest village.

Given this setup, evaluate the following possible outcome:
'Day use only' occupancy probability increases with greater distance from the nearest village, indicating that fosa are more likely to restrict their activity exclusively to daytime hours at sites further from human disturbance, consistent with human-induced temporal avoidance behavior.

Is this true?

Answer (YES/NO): NO